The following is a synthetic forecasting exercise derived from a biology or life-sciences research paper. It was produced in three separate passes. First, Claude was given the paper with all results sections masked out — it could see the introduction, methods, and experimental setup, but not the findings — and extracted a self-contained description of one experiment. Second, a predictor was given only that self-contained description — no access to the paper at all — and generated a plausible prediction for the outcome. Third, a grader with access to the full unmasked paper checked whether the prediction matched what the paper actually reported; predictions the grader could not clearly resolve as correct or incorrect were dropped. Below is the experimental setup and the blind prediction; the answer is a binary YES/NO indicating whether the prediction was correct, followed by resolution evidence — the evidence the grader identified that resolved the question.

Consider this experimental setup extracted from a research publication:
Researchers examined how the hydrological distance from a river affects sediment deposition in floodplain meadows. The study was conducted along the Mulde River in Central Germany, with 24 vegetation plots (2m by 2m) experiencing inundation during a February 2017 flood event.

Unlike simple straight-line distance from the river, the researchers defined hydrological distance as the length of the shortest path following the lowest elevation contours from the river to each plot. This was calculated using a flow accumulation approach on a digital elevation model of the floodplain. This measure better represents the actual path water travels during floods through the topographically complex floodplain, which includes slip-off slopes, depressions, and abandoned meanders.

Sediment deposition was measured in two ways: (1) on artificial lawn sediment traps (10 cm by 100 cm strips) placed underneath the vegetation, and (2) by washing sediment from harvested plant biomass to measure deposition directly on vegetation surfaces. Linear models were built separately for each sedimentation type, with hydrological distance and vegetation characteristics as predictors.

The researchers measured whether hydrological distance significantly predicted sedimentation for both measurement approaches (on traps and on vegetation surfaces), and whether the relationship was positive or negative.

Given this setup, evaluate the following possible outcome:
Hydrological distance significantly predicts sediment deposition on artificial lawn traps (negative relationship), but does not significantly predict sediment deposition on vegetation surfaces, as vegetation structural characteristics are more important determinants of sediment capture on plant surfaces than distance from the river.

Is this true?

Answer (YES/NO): NO